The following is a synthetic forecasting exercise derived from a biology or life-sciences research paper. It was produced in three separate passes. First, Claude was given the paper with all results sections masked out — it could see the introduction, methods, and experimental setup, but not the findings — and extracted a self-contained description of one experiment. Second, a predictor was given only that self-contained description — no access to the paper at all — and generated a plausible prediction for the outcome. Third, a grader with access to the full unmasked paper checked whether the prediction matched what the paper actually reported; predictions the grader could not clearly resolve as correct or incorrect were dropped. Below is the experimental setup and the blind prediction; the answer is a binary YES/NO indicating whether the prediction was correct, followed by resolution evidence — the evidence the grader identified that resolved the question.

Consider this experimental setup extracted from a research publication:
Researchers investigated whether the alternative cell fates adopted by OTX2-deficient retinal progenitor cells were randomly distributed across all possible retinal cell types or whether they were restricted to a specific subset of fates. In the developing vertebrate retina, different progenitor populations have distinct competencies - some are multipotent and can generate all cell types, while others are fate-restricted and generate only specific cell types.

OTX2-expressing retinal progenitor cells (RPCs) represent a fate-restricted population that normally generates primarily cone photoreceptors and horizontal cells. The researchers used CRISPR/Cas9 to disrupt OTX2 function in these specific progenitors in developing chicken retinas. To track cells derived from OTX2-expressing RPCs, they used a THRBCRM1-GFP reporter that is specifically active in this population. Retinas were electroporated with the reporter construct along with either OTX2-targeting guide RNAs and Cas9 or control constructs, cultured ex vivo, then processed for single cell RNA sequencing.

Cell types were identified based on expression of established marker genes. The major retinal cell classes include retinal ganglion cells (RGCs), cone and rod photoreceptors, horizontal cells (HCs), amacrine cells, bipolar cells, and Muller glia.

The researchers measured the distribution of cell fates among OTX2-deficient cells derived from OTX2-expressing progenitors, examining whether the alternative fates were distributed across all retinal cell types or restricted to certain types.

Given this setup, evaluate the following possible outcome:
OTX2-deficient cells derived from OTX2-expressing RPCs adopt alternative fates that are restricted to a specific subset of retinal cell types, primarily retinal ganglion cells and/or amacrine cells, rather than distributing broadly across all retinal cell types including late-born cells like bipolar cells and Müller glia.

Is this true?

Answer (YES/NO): NO